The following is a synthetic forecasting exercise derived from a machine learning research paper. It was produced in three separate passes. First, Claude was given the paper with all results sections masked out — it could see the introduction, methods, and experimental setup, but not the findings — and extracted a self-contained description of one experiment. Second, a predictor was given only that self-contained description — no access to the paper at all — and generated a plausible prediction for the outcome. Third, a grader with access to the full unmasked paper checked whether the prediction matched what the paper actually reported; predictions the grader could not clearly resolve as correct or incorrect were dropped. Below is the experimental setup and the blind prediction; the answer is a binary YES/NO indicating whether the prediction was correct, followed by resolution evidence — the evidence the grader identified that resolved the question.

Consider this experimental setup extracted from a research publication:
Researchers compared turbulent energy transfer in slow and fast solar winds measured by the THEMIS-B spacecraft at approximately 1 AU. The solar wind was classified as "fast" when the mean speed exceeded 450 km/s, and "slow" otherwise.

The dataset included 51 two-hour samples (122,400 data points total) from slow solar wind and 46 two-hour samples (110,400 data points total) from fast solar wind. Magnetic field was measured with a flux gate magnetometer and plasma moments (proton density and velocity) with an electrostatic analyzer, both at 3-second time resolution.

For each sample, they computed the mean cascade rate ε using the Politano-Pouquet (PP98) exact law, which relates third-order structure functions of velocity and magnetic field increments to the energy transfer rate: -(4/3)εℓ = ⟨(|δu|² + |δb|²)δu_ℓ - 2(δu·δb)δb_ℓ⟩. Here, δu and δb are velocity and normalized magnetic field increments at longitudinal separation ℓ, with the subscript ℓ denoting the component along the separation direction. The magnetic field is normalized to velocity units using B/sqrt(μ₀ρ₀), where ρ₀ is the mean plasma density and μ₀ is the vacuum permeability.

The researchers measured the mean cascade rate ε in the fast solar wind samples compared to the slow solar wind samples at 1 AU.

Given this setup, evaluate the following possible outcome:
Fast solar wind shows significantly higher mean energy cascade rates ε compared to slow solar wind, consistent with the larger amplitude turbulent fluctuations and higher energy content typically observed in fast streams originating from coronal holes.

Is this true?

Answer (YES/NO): YES